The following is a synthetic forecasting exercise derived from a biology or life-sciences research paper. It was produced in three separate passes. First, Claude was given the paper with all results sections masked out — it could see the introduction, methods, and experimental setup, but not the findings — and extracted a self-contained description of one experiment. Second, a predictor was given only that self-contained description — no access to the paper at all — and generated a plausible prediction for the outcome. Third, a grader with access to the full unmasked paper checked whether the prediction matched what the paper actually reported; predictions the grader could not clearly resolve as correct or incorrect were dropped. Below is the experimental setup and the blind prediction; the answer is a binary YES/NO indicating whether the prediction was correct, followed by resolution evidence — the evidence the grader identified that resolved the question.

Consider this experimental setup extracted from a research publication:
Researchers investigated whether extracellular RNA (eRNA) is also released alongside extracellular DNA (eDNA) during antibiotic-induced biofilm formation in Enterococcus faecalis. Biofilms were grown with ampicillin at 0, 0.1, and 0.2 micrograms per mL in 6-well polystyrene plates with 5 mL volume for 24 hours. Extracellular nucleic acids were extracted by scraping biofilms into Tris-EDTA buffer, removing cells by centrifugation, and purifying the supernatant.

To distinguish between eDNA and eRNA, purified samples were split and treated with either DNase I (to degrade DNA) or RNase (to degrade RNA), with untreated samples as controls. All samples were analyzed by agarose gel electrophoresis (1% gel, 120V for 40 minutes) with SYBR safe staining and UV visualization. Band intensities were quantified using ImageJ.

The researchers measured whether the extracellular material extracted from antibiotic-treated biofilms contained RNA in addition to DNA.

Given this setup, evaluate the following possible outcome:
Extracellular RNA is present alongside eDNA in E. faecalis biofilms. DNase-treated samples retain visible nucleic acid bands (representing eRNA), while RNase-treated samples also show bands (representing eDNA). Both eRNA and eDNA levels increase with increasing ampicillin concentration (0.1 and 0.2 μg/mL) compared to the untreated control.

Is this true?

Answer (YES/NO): NO